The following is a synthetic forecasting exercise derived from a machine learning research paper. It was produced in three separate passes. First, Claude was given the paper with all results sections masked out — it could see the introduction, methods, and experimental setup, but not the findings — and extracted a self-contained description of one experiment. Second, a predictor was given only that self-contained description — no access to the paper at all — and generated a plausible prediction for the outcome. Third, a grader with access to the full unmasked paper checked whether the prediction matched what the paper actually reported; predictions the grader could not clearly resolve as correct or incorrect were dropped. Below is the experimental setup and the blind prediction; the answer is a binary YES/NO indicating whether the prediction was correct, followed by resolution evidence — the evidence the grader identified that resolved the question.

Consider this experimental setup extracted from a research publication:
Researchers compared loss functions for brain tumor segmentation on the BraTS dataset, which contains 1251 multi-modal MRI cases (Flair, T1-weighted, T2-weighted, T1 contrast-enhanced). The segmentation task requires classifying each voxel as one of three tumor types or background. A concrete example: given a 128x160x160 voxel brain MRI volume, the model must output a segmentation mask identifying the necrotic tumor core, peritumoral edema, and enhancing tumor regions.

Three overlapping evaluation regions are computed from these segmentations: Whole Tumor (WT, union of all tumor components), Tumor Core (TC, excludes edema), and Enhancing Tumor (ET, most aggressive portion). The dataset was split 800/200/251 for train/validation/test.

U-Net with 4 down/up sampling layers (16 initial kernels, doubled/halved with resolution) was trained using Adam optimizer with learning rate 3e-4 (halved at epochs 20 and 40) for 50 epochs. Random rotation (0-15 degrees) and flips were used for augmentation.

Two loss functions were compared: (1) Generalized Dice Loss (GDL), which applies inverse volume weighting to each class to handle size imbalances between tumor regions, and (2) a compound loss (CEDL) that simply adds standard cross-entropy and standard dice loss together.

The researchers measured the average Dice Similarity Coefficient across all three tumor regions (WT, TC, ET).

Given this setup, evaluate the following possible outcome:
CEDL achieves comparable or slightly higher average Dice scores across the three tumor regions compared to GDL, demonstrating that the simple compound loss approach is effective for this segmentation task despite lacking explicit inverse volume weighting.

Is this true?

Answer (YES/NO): NO